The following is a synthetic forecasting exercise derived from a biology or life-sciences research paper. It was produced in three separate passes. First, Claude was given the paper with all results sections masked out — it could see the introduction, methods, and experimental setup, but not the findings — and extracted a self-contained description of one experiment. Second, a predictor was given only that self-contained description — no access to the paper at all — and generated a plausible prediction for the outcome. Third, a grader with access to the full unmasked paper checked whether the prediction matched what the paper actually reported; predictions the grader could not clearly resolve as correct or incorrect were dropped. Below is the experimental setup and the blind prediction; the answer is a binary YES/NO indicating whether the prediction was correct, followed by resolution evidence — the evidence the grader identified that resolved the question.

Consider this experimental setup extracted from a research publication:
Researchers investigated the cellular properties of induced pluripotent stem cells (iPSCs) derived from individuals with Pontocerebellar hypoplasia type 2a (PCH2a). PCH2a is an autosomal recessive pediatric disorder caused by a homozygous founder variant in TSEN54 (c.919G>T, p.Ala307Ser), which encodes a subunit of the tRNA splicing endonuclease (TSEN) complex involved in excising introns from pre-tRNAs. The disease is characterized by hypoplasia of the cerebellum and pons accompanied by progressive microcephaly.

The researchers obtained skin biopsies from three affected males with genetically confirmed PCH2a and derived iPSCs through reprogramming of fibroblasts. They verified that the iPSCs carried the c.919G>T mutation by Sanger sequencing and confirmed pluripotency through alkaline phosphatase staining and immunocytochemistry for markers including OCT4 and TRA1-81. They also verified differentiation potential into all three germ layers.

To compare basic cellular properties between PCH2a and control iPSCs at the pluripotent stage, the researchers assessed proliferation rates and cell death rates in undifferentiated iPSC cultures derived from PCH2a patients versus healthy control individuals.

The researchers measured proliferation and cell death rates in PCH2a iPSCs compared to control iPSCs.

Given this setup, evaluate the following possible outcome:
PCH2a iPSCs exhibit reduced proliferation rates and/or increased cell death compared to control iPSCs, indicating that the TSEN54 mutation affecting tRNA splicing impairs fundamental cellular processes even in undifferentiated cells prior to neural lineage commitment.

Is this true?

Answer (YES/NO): NO